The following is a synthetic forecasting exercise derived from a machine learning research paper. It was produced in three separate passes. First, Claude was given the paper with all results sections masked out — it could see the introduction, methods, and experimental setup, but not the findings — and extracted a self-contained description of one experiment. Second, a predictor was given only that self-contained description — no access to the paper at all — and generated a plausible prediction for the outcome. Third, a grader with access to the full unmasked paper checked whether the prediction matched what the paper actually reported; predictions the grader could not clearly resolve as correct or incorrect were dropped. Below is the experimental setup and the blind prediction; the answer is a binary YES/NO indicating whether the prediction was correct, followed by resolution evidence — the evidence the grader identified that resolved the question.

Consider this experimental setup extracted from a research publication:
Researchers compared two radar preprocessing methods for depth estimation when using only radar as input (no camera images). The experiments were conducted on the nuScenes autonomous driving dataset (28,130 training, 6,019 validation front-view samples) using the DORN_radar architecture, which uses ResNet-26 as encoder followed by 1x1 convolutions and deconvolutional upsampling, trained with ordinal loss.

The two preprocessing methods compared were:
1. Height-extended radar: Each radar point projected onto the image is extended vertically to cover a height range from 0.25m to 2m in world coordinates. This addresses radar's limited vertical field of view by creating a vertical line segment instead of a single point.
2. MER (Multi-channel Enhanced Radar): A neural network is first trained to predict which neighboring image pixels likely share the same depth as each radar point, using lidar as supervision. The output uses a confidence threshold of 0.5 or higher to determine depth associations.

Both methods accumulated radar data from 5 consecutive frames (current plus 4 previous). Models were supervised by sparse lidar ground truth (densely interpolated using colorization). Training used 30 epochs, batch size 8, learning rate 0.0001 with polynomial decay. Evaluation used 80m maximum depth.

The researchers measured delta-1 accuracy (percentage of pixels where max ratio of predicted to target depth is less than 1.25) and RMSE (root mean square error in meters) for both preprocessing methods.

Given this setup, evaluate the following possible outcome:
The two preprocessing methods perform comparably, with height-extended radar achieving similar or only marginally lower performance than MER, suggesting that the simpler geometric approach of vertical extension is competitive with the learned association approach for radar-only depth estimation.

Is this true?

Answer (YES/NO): NO